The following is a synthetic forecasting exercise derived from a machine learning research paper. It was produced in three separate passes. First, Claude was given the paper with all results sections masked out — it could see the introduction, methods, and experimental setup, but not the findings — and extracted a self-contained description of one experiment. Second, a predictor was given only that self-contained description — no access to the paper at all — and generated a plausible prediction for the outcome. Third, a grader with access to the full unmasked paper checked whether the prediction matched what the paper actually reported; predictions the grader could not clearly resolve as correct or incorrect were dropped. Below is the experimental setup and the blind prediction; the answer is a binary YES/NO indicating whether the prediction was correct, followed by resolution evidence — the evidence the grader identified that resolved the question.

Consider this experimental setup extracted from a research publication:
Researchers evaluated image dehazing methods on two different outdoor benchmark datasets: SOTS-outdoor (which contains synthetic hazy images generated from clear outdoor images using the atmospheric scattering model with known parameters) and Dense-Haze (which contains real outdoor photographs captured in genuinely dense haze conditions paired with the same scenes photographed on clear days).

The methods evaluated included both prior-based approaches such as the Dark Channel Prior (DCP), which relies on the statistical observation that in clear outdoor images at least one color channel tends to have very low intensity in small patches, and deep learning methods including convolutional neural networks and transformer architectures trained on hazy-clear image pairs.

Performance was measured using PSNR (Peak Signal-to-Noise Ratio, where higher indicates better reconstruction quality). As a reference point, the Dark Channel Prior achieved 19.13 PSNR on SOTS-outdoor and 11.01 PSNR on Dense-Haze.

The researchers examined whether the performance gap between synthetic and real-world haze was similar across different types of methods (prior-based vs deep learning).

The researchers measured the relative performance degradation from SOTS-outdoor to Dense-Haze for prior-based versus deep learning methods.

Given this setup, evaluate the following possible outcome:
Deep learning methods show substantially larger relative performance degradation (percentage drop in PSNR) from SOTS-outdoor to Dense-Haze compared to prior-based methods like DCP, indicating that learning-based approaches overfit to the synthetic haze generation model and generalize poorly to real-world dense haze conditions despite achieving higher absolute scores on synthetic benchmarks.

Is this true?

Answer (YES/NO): YES